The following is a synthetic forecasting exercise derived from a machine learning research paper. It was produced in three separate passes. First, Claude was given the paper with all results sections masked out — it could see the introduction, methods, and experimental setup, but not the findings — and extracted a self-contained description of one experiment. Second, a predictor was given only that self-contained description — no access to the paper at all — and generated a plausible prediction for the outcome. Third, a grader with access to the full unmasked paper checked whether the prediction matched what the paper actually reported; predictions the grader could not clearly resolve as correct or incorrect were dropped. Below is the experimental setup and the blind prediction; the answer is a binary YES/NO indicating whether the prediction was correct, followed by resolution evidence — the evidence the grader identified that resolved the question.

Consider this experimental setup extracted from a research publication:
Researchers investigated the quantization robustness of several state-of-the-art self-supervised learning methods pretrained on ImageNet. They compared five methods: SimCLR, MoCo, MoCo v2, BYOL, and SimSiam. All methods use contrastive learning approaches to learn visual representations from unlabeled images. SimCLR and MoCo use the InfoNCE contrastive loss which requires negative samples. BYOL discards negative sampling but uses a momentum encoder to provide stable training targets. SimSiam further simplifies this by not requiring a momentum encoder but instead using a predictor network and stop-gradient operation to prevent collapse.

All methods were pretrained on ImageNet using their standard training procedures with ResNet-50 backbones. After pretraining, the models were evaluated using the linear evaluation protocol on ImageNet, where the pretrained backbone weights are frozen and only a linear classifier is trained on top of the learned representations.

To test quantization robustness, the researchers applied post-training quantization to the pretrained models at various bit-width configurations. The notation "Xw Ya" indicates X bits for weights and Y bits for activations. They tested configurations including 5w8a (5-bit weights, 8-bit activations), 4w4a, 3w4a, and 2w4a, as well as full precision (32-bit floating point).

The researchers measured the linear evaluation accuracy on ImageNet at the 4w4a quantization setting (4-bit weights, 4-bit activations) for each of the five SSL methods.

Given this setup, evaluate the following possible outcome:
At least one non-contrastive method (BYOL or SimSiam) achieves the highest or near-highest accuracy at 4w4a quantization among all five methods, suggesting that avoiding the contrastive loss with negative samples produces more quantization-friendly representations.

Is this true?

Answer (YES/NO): YES